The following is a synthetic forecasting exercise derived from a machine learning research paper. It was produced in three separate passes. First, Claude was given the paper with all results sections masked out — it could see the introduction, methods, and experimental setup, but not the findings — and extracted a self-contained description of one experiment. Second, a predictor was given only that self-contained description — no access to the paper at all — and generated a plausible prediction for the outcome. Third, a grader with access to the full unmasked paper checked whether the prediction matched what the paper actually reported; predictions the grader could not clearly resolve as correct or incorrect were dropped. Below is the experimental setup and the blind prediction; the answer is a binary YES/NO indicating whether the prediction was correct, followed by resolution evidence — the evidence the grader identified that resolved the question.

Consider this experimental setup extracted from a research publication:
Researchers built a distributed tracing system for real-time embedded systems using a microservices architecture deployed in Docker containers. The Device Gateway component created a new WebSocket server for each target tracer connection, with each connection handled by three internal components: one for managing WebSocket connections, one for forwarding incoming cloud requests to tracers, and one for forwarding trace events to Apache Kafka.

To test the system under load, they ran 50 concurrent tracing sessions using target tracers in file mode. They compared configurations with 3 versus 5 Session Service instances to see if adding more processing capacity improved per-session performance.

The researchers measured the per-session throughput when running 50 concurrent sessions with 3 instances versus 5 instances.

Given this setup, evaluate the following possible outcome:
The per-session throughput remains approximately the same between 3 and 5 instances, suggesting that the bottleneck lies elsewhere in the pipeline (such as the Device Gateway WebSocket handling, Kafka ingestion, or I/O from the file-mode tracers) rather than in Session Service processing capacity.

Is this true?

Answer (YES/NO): NO